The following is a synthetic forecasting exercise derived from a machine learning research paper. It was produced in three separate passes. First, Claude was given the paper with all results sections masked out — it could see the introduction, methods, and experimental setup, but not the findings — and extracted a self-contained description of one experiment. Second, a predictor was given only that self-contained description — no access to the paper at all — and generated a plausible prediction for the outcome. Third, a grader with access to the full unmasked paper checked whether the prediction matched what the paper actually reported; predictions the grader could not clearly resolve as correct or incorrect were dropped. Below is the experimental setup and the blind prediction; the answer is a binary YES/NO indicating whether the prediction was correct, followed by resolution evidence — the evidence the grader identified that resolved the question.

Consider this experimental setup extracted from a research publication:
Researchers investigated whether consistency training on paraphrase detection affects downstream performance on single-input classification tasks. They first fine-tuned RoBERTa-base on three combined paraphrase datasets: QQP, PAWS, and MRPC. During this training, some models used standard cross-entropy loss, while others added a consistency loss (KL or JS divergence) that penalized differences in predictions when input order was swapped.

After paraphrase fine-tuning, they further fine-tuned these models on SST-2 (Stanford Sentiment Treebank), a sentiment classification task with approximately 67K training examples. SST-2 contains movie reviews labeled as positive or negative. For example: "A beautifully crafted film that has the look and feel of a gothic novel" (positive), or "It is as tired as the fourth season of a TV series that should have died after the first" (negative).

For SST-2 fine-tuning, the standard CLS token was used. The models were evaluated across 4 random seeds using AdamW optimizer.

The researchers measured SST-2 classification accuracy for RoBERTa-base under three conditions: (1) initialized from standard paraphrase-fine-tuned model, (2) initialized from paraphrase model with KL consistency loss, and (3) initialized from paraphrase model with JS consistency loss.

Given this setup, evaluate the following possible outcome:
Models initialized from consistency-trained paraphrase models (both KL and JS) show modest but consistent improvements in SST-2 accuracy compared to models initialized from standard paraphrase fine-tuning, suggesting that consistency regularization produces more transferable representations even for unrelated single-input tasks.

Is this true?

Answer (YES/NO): NO